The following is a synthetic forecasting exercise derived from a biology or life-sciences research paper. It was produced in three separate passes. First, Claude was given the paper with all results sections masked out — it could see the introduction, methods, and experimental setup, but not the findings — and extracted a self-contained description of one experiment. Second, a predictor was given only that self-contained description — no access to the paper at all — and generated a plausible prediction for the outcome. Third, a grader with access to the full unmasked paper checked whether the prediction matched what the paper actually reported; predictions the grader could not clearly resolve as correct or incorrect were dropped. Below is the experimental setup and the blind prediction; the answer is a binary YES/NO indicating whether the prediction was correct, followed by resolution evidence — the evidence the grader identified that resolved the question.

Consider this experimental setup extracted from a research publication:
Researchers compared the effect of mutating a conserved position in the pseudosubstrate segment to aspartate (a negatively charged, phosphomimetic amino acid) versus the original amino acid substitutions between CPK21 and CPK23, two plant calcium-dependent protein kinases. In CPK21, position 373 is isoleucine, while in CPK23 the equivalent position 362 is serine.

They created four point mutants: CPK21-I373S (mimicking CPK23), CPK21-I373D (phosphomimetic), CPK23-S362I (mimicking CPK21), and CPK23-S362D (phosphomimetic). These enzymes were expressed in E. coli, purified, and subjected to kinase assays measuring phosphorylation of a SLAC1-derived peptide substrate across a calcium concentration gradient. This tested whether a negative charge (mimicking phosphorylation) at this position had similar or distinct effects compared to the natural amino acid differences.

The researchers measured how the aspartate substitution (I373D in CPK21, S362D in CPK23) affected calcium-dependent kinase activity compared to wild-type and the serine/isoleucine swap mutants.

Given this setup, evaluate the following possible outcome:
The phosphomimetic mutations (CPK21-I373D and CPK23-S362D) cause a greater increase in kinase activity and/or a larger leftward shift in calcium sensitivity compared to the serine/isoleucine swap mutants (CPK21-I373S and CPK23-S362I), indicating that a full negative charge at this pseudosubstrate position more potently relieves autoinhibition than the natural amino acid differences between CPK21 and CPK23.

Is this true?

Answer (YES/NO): NO